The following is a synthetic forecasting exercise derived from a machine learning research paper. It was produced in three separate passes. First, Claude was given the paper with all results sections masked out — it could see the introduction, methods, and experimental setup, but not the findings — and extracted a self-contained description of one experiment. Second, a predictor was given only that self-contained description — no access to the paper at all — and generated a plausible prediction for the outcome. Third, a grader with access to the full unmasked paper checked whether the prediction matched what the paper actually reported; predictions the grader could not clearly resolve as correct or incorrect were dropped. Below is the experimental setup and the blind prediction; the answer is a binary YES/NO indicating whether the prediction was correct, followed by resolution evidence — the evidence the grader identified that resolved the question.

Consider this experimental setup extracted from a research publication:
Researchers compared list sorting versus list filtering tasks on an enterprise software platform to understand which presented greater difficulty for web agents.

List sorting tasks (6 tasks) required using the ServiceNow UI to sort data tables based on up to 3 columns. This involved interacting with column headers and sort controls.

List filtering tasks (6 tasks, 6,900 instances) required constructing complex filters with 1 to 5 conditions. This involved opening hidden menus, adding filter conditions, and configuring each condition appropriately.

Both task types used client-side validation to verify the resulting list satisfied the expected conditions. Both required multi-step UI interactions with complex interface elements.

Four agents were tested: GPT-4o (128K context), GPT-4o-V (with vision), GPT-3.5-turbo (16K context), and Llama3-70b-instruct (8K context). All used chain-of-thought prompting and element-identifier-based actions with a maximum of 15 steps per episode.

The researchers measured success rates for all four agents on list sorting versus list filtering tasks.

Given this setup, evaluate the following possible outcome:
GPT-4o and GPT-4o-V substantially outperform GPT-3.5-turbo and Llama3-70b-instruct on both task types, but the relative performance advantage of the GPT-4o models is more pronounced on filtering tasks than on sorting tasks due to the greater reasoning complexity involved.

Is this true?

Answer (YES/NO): NO